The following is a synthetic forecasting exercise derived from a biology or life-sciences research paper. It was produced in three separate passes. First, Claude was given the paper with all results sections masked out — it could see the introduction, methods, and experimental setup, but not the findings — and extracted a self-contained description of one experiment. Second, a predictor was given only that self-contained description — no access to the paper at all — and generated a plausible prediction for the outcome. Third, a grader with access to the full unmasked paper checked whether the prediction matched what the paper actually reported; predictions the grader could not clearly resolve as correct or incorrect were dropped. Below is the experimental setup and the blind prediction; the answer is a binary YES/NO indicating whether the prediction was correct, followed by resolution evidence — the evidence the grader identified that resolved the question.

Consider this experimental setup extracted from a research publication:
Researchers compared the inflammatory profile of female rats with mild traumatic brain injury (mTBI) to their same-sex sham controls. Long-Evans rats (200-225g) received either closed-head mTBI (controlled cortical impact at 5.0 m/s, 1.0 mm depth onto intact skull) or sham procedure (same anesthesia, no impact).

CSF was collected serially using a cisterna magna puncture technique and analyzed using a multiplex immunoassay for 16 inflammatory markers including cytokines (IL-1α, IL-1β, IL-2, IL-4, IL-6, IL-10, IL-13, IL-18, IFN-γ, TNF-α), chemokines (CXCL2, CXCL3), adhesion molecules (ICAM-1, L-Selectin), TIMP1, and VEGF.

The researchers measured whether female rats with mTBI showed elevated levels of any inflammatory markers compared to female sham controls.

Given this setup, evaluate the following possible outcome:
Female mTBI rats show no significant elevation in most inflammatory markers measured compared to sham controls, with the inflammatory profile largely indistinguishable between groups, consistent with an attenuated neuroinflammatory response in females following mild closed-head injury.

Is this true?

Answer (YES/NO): YES